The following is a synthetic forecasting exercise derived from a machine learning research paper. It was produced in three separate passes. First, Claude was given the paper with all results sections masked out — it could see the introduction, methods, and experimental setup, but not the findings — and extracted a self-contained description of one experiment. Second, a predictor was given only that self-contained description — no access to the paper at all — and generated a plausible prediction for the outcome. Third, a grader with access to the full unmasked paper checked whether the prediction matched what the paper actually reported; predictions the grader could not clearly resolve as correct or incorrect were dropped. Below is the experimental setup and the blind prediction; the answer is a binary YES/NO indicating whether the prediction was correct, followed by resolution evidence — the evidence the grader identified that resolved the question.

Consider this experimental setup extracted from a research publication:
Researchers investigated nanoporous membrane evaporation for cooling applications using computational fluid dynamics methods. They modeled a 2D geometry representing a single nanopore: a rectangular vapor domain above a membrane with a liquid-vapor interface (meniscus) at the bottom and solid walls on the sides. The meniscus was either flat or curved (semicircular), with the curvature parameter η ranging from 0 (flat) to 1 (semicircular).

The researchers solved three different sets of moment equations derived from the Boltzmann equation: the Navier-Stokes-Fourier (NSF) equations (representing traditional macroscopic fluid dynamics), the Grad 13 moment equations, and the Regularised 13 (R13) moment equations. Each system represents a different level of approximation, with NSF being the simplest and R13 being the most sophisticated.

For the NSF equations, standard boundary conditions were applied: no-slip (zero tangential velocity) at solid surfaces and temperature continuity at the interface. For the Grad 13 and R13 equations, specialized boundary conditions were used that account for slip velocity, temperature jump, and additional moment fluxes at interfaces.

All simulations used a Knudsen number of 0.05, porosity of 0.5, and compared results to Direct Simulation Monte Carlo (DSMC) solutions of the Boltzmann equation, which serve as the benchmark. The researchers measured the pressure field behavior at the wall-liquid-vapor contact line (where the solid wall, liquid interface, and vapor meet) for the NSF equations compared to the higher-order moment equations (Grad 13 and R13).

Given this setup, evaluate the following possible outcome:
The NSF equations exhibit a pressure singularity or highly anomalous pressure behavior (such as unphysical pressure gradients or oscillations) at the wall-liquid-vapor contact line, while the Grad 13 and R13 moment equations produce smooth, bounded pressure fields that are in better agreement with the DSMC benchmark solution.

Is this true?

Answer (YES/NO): YES